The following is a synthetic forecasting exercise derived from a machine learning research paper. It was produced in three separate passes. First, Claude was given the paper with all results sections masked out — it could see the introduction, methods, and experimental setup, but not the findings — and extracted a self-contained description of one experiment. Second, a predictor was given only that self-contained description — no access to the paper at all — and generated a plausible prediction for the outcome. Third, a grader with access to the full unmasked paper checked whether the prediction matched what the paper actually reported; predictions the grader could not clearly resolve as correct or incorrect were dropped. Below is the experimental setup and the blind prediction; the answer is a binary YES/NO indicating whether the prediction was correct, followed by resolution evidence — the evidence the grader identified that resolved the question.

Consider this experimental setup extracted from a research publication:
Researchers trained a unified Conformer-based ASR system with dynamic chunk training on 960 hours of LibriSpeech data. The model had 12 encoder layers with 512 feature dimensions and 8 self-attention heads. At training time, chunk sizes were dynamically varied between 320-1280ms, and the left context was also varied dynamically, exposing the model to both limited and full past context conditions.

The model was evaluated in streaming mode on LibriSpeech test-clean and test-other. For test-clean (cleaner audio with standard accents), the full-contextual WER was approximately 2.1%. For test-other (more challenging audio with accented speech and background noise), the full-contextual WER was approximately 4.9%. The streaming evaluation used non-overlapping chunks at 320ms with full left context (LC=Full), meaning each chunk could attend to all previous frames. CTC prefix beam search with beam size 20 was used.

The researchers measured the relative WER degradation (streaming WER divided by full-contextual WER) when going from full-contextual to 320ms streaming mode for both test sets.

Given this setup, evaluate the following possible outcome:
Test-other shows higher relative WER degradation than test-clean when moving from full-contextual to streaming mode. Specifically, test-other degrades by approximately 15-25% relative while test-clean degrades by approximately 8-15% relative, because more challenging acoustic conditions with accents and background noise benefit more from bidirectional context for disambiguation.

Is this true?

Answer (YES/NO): NO